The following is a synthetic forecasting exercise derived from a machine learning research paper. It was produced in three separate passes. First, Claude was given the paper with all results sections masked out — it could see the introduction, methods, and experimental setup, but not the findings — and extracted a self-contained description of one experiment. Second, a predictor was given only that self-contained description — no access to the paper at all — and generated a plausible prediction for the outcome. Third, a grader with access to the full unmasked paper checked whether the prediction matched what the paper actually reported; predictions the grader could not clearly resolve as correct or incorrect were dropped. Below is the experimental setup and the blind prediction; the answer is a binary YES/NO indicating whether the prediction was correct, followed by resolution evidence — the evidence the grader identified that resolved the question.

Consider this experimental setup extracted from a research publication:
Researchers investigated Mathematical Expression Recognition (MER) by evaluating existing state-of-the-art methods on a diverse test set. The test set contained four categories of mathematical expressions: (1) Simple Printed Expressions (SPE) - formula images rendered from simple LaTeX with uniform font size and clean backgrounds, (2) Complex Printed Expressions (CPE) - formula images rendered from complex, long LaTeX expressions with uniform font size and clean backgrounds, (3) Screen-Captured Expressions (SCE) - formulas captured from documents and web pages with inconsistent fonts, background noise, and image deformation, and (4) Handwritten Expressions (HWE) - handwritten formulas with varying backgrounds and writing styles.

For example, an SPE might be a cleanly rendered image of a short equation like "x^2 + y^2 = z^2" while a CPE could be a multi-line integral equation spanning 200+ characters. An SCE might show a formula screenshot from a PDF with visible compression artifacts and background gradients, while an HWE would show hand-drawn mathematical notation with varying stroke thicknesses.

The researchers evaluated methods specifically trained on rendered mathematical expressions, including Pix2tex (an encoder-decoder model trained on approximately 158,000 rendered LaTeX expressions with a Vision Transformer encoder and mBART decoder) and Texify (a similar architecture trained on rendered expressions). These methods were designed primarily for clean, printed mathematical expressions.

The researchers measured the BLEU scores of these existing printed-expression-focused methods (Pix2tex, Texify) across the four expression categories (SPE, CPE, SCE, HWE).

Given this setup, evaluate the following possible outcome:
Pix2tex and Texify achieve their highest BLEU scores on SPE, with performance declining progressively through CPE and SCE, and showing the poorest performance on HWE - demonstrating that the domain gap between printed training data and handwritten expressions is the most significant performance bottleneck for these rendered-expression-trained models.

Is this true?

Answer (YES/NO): YES